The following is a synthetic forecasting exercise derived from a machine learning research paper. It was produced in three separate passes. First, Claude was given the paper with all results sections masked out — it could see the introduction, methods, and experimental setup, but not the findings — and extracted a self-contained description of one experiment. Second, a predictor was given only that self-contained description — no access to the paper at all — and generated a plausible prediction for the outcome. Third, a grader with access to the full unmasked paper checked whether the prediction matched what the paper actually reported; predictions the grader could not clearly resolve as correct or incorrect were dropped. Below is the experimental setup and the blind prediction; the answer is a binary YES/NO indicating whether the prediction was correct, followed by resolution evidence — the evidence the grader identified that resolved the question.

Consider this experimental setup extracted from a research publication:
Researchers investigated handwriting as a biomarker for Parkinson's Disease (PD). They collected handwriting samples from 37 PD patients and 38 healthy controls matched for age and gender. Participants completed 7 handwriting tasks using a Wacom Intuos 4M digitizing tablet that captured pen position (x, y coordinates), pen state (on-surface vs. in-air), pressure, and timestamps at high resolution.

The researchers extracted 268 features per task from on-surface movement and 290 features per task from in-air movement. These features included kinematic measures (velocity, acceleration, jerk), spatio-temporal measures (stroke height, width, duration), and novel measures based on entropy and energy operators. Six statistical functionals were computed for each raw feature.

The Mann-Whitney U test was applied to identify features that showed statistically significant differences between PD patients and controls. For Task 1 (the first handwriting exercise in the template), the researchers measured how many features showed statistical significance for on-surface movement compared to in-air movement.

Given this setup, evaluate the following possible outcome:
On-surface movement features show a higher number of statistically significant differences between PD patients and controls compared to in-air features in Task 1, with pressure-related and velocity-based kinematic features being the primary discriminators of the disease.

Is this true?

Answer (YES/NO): NO